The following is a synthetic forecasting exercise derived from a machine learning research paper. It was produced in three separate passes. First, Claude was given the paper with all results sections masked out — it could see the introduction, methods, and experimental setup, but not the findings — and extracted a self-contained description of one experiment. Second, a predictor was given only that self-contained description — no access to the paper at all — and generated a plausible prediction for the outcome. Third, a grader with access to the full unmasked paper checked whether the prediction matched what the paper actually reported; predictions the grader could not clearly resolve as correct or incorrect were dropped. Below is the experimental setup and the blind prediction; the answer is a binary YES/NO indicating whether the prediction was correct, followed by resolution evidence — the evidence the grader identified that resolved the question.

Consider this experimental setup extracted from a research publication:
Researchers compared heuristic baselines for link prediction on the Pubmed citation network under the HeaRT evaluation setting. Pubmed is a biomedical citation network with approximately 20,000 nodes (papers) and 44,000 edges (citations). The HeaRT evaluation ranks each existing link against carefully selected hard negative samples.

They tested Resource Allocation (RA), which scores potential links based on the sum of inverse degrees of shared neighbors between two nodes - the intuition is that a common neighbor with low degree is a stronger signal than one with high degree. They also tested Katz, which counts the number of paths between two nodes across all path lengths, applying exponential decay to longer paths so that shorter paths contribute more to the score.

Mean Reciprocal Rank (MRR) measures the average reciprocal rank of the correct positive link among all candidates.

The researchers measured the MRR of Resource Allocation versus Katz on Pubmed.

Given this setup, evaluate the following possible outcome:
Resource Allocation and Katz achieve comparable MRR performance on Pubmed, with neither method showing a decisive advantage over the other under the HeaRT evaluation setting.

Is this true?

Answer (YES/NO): NO